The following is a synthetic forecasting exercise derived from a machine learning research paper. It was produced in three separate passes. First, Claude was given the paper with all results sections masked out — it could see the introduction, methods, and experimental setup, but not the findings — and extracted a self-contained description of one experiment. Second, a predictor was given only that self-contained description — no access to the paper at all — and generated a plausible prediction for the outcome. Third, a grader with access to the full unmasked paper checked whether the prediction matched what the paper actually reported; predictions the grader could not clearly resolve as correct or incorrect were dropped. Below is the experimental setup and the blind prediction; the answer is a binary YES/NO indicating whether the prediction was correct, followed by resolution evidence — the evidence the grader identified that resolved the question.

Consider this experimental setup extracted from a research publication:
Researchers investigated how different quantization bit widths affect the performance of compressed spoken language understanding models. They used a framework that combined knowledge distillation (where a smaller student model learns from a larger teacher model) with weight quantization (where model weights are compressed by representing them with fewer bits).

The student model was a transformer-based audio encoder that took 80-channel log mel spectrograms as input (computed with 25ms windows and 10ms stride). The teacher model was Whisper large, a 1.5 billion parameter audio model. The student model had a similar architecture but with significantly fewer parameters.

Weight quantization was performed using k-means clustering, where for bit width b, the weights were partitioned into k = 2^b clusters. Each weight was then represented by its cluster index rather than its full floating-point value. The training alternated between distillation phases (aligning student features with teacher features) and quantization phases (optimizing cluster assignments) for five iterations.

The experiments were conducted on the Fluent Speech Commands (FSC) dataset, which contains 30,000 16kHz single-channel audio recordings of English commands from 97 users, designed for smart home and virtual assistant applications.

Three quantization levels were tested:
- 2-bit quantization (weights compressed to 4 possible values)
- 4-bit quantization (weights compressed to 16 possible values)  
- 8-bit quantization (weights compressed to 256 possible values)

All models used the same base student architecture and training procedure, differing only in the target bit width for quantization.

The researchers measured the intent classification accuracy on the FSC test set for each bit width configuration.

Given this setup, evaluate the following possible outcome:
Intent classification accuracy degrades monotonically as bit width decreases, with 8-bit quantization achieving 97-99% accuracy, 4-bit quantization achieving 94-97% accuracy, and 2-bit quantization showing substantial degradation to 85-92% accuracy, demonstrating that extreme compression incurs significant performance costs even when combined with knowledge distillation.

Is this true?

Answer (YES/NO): NO